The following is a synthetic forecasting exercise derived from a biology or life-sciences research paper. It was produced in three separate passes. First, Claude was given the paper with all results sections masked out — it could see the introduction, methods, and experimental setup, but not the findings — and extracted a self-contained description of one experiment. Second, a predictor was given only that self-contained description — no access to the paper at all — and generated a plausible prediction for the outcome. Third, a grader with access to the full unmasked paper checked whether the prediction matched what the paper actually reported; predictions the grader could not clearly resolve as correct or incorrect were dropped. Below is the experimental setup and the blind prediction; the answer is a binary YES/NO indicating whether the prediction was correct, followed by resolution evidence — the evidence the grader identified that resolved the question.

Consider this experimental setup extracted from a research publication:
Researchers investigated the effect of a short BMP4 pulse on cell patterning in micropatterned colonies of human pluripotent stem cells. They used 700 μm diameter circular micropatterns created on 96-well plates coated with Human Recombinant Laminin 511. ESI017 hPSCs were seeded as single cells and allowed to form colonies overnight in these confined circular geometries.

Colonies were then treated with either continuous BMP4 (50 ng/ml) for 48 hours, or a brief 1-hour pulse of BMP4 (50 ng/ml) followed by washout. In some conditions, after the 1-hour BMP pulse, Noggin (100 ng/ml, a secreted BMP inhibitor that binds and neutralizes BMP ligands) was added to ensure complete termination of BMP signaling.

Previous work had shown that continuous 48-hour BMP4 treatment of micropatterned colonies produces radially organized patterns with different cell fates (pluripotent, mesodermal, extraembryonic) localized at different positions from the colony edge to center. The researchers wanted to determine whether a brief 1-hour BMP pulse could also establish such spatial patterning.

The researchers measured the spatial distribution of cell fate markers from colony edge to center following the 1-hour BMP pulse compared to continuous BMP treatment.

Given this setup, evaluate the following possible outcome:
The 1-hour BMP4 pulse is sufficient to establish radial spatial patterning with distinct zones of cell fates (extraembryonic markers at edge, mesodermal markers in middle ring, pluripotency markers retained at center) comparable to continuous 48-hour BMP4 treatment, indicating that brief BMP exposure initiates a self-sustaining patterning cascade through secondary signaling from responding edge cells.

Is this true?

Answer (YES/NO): NO